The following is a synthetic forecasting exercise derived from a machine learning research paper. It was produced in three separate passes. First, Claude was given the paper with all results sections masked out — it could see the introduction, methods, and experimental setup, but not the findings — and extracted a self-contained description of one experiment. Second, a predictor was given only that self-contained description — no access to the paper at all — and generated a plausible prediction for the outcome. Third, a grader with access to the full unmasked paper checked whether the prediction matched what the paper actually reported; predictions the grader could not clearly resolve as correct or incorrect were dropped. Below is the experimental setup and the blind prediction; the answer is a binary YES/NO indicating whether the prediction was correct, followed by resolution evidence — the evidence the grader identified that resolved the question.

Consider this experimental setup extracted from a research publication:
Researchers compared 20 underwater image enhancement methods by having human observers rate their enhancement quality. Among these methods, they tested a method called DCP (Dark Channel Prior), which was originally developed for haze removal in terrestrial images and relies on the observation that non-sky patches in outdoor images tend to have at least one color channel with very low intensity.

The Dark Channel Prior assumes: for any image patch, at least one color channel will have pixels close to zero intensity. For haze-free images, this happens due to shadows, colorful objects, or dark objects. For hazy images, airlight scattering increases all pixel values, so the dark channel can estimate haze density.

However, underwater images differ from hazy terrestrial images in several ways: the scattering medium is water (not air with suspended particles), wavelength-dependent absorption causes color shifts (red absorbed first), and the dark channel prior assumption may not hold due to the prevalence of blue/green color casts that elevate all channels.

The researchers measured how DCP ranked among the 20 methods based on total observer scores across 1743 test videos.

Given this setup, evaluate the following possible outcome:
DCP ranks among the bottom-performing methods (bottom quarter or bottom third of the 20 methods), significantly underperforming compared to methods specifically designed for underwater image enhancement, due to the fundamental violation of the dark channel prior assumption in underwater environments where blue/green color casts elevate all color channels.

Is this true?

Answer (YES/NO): YES